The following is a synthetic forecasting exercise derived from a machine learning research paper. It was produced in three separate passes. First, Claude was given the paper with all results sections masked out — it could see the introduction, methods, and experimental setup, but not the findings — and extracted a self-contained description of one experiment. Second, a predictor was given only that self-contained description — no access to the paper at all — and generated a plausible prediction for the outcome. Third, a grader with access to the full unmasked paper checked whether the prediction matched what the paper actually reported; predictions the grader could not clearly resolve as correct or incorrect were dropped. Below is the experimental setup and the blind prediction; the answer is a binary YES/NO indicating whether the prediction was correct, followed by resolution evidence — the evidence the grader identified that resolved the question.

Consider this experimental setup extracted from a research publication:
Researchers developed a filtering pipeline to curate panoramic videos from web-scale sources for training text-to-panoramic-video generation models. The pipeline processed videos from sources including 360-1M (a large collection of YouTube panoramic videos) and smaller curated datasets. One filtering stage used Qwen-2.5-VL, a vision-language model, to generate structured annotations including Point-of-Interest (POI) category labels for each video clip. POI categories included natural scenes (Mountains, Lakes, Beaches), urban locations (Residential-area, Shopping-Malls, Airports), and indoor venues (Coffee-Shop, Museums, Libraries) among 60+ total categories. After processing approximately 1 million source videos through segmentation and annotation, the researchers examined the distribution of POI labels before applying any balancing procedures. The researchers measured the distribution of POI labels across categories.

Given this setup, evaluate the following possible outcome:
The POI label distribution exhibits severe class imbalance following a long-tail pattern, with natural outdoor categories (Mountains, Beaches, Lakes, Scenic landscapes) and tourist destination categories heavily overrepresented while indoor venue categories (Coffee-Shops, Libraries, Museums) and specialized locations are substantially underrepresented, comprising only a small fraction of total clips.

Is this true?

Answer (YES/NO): NO